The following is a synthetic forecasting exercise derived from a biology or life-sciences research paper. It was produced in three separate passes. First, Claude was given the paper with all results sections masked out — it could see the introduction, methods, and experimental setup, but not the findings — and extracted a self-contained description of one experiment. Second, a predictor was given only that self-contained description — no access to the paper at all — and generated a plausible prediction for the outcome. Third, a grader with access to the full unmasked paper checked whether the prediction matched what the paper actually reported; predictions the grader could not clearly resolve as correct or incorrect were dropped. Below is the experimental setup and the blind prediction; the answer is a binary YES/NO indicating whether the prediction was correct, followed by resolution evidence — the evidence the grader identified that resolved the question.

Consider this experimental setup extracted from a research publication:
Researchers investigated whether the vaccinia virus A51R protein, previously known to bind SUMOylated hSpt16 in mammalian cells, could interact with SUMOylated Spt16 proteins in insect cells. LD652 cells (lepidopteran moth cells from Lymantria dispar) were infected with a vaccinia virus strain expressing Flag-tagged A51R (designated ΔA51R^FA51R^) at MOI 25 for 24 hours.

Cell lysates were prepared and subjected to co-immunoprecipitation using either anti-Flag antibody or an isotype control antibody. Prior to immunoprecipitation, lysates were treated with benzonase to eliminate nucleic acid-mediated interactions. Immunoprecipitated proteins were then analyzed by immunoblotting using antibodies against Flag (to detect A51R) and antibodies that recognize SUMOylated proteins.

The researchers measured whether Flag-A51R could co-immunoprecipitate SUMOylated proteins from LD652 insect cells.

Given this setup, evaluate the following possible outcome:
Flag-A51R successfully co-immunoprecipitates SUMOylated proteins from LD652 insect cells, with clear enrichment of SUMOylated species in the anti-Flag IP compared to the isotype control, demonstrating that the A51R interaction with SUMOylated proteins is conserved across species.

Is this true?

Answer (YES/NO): YES